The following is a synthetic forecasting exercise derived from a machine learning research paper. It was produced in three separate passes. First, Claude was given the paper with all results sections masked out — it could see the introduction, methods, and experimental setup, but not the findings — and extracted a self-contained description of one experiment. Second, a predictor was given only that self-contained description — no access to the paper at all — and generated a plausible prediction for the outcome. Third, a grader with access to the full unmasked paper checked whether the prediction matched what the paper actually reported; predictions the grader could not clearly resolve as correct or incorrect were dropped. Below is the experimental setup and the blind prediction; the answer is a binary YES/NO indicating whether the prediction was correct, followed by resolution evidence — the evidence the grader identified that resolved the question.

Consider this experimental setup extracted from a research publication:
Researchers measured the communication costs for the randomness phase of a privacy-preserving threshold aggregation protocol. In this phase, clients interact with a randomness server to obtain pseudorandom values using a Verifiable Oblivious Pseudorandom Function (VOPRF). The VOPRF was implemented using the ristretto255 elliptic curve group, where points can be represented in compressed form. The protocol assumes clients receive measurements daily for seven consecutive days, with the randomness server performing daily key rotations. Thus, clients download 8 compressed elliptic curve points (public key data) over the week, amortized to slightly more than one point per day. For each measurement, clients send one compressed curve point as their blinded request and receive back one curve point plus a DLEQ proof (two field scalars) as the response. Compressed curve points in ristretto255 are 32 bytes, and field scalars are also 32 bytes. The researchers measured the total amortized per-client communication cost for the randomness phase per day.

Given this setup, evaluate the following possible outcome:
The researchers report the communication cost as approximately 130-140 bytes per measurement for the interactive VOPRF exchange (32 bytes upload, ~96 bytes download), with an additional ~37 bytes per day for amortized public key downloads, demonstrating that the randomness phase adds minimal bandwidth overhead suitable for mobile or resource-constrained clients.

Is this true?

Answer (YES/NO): NO